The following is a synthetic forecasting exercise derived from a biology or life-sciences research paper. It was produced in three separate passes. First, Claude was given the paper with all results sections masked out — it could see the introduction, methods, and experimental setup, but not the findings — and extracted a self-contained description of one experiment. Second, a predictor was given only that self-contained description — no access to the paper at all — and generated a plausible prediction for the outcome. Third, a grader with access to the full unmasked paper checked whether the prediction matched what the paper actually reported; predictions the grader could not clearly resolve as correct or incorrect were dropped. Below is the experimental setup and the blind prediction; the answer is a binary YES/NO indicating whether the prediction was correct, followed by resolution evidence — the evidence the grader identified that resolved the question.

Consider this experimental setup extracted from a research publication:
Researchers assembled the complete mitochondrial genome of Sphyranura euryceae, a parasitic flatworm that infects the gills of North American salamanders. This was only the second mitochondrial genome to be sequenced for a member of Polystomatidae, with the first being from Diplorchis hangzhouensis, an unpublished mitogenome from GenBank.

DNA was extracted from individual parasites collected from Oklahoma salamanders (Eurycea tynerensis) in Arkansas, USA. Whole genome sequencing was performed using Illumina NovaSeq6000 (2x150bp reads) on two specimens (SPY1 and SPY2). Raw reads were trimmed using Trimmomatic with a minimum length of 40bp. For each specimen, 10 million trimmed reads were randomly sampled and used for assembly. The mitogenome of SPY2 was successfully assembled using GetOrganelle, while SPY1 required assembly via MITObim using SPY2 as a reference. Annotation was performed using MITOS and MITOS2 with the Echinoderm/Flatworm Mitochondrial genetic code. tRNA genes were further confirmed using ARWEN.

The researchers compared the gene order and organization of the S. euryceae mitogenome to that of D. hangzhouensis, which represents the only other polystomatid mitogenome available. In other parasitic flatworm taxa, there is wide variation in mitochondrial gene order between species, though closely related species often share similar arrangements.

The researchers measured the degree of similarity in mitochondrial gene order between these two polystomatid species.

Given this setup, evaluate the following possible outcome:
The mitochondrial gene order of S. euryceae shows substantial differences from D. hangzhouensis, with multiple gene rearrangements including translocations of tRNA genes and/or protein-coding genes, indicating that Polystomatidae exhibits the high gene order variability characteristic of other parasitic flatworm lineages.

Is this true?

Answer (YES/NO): NO